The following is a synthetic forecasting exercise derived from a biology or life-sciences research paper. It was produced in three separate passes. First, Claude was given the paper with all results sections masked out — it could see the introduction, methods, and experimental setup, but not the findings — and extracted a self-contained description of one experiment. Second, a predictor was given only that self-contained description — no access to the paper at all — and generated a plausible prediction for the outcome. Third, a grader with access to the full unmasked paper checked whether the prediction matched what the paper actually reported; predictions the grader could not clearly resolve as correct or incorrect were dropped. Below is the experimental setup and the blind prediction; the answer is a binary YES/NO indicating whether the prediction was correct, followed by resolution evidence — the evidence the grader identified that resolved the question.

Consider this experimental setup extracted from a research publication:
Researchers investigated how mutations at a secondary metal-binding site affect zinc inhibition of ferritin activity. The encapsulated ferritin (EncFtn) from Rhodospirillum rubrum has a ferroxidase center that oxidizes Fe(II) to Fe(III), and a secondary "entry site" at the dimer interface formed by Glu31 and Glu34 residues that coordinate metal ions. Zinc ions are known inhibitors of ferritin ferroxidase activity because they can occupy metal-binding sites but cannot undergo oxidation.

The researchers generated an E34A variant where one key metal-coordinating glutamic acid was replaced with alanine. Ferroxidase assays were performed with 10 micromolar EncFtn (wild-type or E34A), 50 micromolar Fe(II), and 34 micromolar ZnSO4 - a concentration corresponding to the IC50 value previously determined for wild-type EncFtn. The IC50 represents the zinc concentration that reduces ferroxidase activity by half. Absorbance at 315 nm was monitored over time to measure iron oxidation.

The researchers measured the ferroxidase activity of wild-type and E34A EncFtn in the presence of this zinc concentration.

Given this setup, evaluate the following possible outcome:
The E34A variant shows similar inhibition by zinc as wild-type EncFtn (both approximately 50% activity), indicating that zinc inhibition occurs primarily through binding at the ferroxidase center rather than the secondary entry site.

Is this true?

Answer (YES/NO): NO